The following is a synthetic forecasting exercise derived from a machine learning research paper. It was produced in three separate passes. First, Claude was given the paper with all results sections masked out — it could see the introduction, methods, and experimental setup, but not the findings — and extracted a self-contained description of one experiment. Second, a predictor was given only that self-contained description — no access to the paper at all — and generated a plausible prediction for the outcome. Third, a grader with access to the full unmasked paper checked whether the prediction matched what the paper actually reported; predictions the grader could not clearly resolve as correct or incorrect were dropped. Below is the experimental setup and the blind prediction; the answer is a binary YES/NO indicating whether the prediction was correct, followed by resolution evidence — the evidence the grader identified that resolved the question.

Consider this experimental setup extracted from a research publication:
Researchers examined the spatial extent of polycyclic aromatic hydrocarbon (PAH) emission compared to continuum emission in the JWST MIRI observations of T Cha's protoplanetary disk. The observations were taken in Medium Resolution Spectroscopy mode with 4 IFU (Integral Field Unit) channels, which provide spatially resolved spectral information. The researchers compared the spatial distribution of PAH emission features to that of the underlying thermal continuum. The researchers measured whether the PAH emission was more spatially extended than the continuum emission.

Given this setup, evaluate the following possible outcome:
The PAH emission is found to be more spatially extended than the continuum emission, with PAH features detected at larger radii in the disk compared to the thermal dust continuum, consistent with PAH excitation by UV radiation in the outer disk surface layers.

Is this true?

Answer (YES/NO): YES